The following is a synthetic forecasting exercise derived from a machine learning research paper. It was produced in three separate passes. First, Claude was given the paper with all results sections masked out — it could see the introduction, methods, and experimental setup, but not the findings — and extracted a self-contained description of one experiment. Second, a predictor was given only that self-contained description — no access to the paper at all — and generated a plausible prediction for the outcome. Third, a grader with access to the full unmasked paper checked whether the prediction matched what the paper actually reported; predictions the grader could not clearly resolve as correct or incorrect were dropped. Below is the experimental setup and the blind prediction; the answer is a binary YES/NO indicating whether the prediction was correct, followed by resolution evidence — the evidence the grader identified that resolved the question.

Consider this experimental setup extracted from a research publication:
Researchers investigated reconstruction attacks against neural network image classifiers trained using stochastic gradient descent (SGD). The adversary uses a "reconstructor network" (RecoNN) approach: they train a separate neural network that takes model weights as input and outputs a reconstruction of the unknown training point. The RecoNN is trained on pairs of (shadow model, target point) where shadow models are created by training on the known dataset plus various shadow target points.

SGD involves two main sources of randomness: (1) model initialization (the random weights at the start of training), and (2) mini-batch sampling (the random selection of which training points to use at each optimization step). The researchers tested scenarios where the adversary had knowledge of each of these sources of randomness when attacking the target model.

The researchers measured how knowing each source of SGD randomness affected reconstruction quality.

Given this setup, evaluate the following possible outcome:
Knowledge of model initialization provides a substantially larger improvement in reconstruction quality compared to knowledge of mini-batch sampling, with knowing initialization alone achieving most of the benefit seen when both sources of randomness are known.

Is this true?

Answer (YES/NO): YES